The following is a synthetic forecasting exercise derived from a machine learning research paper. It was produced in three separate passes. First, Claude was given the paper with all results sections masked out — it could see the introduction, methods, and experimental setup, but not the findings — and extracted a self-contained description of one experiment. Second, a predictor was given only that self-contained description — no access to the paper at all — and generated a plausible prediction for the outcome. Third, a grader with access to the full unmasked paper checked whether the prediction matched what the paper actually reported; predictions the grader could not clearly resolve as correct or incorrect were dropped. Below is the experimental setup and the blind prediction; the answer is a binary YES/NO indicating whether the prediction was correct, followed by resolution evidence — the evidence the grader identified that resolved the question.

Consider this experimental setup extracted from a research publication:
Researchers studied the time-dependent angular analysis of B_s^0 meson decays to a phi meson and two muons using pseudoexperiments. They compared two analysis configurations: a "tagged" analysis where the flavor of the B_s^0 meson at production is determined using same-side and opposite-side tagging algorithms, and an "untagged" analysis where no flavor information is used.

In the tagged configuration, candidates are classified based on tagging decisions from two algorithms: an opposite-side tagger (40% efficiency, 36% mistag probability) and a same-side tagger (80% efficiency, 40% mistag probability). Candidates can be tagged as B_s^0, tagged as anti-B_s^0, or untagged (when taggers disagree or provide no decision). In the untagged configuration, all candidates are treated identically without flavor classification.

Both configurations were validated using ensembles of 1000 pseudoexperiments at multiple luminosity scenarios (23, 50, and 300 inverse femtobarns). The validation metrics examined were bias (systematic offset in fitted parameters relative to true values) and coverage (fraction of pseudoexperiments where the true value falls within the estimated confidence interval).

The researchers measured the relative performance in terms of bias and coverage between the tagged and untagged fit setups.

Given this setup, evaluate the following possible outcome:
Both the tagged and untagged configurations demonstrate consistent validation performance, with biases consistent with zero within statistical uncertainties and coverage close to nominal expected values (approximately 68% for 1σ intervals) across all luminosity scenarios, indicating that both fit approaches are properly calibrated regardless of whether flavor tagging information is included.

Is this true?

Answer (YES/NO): NO